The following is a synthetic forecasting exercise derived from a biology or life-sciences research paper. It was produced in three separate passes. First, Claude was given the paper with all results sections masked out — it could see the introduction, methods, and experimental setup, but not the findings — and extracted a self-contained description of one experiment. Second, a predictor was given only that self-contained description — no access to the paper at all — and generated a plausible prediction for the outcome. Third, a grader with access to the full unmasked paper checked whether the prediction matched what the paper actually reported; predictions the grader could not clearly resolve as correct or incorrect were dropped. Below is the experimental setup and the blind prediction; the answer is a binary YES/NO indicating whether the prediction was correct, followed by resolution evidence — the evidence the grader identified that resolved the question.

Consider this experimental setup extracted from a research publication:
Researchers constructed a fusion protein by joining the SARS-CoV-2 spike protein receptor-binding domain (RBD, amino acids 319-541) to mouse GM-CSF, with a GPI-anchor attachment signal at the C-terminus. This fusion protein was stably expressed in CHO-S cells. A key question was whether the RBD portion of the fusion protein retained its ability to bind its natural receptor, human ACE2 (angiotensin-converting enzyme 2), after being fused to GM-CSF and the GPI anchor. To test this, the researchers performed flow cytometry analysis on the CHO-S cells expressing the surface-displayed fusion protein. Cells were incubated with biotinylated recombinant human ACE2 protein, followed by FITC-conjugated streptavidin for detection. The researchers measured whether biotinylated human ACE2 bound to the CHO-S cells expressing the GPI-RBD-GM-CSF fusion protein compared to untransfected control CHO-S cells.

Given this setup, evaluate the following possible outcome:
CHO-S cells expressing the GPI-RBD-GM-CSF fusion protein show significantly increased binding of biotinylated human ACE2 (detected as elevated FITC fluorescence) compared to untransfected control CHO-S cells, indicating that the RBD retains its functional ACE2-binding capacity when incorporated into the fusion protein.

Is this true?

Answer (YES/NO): YES